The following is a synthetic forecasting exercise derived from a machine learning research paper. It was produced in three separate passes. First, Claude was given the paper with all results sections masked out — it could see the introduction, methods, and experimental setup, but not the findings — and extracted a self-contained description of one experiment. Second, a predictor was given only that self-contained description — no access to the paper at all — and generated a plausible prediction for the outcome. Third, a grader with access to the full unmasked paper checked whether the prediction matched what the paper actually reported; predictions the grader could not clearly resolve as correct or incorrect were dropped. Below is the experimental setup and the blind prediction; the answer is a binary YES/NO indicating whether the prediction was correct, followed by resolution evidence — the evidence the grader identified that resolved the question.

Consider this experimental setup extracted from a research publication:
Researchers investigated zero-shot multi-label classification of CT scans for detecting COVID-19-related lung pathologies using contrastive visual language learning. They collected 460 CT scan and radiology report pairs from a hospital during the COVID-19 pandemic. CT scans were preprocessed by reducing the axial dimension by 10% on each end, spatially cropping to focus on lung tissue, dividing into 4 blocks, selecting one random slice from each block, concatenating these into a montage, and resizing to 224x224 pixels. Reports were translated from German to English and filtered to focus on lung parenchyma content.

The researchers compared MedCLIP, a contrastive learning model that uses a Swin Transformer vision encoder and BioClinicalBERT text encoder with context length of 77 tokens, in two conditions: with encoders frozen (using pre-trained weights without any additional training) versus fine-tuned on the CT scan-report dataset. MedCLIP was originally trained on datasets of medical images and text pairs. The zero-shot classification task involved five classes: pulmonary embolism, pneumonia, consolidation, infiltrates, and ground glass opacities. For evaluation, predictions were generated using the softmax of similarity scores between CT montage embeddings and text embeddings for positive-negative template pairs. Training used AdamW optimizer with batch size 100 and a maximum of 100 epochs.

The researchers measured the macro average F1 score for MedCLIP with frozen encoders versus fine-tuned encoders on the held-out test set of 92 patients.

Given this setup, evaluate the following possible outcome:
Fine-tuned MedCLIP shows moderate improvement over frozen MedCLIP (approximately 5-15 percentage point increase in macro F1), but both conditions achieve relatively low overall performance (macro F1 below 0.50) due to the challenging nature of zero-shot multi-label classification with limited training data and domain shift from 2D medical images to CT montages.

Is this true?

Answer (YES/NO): NO